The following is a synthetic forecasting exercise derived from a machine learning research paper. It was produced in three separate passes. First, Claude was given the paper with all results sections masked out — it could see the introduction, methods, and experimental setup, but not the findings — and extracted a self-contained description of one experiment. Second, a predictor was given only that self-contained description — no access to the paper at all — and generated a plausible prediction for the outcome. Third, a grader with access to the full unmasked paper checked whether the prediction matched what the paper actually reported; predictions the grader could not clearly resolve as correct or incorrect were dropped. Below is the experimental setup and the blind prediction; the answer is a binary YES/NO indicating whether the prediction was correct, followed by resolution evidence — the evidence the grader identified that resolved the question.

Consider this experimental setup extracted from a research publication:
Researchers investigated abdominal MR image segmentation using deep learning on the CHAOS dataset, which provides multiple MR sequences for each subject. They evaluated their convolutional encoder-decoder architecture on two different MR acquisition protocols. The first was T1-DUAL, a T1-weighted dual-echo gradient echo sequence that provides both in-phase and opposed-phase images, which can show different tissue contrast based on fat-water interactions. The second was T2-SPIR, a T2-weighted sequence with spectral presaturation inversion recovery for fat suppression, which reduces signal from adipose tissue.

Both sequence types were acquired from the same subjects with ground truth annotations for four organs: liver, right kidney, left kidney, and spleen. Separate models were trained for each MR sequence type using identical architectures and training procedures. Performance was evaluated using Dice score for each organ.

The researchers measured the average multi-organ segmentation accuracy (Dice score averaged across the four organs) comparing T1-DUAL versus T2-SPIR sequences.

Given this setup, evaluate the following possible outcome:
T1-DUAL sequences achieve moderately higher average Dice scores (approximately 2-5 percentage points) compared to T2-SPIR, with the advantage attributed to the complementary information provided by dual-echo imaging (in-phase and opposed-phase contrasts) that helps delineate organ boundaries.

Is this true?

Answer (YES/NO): NO